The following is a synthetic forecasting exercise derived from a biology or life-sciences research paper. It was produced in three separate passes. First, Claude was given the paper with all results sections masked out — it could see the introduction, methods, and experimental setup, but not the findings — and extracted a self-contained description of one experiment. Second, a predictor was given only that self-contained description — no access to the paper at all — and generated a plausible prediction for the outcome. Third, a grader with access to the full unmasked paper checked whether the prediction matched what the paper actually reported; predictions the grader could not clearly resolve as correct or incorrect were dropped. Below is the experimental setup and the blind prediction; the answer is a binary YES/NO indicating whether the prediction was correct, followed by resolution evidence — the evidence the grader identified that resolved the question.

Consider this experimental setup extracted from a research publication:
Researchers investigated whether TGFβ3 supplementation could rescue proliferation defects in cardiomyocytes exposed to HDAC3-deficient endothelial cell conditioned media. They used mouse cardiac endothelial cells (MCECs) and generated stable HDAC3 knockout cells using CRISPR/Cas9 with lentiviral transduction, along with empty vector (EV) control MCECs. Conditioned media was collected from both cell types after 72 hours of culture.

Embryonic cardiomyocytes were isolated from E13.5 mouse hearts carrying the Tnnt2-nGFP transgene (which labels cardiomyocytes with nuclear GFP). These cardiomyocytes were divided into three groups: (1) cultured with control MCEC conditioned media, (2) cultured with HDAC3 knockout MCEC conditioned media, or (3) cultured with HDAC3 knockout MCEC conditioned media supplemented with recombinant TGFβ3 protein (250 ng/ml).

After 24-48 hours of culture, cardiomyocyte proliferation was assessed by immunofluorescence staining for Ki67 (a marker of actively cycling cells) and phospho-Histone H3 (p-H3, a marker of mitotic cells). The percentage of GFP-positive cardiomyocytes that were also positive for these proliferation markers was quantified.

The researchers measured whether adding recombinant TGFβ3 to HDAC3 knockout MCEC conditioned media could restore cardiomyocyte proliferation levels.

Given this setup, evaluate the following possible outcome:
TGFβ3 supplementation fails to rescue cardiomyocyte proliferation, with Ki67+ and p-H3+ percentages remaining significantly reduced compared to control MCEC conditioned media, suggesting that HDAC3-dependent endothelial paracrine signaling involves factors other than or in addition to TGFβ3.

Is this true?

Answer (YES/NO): NO